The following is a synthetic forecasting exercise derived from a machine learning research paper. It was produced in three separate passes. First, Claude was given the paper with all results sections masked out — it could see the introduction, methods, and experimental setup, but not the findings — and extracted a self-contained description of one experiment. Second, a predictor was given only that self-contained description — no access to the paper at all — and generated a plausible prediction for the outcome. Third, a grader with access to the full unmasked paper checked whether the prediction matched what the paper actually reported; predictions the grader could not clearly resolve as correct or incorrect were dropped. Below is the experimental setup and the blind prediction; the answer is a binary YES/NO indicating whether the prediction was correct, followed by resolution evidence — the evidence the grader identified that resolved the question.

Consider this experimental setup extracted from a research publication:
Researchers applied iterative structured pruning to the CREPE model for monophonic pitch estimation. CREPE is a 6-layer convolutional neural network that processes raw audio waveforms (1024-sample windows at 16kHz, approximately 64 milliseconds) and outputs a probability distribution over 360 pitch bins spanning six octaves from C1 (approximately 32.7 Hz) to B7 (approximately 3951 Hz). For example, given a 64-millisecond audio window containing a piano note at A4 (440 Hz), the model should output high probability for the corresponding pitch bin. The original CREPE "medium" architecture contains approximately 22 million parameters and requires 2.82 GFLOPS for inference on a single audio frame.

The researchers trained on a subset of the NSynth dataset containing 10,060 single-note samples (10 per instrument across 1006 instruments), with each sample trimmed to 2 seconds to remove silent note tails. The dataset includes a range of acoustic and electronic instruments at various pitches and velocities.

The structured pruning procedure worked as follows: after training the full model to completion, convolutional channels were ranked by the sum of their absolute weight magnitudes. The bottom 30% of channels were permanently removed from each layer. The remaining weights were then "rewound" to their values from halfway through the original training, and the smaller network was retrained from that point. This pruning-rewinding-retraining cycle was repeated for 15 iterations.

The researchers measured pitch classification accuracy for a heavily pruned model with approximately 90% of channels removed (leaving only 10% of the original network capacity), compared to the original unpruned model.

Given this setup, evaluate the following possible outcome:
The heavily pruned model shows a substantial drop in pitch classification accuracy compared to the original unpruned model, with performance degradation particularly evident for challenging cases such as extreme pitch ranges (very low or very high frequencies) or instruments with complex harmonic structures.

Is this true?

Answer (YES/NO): NO